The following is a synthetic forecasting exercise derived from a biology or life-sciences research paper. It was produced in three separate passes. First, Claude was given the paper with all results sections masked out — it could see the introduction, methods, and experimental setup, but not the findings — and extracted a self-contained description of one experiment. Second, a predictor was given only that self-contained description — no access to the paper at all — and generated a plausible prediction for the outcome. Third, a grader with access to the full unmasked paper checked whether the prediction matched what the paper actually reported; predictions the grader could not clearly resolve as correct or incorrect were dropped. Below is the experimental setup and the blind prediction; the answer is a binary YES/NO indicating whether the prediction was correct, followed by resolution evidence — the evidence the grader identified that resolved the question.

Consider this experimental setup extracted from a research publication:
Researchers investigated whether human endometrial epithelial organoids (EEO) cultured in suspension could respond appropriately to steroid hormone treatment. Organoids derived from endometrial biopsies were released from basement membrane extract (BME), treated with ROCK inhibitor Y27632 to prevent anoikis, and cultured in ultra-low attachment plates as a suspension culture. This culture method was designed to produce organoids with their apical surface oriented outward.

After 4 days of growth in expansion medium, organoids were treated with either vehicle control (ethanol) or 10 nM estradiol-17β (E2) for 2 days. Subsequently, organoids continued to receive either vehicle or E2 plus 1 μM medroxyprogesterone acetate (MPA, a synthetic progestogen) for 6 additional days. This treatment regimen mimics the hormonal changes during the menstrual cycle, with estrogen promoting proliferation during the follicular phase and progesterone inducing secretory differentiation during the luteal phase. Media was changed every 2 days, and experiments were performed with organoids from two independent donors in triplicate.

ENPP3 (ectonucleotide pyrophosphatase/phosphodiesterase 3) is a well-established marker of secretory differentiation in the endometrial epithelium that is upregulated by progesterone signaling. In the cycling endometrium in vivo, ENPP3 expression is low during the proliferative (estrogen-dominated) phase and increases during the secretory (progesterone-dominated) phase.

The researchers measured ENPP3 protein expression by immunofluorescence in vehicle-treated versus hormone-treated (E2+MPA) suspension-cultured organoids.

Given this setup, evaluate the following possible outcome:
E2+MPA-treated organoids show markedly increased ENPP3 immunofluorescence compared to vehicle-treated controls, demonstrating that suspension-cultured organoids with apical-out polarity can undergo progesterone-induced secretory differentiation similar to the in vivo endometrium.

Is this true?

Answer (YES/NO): YES